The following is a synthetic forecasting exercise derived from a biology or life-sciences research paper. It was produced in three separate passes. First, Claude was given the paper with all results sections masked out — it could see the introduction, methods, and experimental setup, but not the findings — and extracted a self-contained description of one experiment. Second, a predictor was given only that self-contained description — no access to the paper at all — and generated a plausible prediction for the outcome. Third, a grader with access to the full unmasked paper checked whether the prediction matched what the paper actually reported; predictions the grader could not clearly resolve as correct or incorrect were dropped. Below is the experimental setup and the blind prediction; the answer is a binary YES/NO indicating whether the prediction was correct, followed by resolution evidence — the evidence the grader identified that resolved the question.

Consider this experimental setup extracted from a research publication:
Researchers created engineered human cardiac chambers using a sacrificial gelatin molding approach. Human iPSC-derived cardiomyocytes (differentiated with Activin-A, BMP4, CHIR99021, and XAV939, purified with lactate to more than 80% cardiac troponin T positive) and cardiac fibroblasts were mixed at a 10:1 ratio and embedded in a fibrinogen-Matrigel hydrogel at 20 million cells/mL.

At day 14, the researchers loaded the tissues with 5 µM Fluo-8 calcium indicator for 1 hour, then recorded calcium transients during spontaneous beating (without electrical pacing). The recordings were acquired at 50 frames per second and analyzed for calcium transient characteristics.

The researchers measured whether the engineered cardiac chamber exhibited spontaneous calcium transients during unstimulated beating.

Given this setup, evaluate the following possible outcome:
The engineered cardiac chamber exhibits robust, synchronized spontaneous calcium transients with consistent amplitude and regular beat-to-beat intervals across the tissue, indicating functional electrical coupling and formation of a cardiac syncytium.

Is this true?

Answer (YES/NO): NO